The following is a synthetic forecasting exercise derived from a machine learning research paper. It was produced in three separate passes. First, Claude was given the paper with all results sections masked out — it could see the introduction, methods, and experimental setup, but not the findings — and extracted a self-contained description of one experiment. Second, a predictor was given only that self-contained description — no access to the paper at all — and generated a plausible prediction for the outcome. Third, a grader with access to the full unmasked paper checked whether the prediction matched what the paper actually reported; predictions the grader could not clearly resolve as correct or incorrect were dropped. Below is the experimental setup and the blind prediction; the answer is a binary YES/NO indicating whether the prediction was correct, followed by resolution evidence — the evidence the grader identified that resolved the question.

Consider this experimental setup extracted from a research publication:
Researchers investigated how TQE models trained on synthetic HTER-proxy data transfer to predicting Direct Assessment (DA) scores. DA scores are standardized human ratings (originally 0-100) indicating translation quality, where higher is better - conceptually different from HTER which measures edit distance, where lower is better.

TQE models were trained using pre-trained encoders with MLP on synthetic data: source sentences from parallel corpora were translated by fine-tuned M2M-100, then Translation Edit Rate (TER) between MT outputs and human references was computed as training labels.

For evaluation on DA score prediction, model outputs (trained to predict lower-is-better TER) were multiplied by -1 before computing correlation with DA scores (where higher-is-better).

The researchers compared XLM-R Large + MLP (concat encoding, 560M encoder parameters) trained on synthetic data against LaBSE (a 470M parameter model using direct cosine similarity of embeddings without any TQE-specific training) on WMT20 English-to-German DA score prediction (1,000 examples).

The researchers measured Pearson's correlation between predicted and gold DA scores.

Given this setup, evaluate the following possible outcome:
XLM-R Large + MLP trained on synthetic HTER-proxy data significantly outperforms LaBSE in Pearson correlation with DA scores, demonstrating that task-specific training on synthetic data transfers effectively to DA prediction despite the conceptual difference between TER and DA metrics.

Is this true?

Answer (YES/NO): NO